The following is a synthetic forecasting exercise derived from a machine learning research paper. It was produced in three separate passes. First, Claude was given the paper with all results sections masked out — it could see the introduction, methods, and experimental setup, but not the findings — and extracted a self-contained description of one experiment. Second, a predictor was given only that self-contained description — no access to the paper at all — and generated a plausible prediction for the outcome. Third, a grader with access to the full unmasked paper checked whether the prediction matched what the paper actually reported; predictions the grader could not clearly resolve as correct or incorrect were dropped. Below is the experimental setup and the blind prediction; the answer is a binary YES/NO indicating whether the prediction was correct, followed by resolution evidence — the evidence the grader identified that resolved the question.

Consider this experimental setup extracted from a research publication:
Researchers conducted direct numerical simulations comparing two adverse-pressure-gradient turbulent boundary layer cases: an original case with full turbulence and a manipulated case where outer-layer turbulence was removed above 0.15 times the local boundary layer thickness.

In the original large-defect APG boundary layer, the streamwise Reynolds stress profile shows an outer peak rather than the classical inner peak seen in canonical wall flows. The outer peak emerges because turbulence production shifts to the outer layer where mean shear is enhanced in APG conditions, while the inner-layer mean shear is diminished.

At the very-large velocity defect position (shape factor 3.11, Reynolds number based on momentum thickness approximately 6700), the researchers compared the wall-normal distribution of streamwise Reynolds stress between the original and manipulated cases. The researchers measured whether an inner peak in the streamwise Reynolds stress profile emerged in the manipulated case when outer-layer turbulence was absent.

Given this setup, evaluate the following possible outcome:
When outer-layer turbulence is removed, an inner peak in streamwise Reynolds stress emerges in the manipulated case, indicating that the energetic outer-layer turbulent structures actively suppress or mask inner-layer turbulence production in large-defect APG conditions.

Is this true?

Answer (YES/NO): YES